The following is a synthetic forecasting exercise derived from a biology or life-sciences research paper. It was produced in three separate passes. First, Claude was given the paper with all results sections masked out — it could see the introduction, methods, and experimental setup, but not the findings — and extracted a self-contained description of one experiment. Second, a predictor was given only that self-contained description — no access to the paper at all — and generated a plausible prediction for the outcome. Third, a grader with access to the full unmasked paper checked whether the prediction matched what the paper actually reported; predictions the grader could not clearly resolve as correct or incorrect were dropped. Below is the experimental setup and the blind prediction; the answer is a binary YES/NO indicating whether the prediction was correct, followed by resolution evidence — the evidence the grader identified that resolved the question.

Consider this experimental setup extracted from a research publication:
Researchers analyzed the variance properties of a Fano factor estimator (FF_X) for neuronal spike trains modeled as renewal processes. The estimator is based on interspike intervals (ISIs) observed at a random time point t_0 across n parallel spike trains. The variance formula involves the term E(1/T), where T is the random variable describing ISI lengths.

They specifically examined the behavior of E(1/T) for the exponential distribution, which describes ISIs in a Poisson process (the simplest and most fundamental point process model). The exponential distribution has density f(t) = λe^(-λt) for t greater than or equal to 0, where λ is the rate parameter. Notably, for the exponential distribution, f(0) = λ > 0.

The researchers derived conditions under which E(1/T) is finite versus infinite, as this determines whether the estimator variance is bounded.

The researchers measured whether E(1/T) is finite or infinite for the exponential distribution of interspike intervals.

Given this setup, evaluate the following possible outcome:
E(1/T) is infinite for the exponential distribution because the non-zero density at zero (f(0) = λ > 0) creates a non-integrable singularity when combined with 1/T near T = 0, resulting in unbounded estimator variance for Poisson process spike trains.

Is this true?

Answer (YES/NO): YES